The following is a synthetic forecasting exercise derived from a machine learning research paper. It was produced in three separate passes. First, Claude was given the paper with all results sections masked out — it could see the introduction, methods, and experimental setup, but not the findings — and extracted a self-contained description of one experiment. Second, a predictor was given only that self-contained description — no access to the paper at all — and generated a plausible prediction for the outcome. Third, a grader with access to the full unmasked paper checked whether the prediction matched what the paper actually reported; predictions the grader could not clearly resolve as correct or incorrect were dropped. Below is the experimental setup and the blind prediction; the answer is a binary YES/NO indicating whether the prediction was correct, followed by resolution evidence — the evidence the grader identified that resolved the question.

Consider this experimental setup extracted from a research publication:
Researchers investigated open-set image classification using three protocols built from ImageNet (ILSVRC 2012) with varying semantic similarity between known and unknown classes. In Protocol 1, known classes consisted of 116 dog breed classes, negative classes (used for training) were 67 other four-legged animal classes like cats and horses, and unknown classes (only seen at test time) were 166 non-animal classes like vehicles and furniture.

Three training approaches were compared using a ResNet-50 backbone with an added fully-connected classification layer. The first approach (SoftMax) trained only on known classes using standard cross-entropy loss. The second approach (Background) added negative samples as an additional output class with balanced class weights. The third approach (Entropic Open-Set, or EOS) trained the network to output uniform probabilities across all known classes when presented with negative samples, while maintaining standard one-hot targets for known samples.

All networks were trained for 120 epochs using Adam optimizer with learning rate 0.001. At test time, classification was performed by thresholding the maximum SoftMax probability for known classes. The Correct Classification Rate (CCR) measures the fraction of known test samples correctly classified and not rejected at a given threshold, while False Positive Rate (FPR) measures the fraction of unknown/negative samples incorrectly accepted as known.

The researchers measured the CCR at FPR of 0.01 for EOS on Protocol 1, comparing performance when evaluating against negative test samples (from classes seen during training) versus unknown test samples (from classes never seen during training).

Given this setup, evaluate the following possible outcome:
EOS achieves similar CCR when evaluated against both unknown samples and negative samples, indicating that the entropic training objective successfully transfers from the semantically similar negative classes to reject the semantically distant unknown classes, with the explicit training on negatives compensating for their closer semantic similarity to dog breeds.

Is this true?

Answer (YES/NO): NO